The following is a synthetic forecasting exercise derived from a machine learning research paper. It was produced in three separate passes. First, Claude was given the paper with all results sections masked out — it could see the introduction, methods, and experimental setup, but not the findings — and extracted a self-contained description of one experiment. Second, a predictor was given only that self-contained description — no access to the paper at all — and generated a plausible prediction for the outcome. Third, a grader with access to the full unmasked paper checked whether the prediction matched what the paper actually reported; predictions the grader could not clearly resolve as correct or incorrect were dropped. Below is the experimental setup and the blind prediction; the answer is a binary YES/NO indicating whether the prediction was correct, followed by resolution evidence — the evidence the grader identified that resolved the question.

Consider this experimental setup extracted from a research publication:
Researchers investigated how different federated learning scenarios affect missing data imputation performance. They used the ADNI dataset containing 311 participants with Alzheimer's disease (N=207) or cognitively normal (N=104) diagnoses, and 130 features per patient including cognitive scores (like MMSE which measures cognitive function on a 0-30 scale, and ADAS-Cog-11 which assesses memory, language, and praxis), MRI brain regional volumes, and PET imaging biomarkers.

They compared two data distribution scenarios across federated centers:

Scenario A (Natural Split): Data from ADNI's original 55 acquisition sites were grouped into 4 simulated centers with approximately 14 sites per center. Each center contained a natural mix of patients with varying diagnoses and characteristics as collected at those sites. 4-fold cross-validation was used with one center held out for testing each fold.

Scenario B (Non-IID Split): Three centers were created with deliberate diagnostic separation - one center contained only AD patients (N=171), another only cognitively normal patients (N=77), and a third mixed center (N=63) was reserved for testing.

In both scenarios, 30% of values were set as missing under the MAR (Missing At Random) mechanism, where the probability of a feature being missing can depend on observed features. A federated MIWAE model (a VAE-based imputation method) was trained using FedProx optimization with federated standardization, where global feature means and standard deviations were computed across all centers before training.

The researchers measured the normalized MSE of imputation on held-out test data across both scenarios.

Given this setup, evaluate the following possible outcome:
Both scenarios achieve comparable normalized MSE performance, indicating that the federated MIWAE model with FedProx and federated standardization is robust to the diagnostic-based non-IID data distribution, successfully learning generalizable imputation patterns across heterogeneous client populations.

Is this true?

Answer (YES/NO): YES